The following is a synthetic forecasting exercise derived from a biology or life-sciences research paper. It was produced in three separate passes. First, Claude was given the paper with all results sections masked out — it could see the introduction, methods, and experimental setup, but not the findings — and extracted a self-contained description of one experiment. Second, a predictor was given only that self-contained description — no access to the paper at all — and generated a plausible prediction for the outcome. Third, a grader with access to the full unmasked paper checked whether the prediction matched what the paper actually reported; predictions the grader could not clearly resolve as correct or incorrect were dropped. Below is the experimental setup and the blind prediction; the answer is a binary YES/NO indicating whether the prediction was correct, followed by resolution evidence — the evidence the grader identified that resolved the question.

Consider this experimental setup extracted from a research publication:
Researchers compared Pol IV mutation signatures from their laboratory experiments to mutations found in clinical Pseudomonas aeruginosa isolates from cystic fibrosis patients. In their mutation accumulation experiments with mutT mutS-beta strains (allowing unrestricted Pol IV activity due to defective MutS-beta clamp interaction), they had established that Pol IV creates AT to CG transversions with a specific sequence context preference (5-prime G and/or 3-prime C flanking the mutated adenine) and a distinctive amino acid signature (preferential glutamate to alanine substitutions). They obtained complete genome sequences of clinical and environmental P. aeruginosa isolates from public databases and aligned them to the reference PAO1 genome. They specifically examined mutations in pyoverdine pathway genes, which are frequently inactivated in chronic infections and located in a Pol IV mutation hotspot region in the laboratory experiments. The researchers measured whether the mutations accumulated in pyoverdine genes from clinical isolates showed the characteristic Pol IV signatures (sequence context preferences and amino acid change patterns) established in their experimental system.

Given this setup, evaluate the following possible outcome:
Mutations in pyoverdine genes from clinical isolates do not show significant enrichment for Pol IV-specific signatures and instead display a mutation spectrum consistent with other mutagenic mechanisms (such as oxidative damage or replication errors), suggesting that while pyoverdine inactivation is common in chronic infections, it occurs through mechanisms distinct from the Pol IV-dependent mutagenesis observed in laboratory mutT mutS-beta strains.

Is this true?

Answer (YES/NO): NO